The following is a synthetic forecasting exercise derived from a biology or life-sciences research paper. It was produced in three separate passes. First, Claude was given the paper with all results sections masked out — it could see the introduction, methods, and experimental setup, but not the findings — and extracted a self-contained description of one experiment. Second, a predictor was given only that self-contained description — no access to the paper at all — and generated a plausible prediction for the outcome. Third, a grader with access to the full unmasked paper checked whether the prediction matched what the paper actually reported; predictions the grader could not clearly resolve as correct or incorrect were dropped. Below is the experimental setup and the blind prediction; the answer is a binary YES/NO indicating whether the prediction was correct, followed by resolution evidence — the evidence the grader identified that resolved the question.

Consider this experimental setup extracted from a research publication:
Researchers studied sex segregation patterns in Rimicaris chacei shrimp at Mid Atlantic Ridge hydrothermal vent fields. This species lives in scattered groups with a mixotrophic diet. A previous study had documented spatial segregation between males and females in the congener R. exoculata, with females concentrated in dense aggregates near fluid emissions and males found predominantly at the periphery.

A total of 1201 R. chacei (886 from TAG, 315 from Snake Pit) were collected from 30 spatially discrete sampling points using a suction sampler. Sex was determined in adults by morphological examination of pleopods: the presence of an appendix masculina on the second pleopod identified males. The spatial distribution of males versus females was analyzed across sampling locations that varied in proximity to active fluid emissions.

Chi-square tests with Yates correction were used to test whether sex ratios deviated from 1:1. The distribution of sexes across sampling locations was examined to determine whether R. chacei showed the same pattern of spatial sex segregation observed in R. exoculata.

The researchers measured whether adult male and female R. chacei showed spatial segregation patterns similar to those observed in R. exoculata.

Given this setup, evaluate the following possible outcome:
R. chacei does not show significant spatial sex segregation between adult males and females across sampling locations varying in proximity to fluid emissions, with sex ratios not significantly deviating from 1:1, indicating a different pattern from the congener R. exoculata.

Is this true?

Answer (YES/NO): NO